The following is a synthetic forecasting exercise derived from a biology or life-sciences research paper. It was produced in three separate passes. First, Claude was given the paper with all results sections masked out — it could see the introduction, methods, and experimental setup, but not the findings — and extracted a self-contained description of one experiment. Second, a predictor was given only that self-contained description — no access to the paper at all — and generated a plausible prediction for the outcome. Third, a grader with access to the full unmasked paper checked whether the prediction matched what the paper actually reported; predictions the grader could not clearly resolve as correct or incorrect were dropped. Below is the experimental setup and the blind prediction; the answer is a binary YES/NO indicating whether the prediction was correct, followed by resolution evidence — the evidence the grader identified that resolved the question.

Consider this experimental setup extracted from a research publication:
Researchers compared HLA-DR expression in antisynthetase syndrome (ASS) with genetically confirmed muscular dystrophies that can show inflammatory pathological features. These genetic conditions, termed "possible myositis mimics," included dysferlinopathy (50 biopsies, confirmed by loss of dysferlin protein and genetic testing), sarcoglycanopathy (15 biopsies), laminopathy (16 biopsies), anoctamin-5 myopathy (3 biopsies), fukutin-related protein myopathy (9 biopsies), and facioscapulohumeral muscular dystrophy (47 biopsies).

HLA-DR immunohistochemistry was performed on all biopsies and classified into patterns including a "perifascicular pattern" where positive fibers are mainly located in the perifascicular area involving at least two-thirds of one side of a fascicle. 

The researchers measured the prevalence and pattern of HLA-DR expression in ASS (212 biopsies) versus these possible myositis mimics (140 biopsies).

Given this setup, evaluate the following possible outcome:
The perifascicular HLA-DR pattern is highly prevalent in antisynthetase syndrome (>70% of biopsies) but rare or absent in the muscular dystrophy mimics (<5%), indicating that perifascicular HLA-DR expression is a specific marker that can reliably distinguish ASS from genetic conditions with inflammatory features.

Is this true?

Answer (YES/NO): NO